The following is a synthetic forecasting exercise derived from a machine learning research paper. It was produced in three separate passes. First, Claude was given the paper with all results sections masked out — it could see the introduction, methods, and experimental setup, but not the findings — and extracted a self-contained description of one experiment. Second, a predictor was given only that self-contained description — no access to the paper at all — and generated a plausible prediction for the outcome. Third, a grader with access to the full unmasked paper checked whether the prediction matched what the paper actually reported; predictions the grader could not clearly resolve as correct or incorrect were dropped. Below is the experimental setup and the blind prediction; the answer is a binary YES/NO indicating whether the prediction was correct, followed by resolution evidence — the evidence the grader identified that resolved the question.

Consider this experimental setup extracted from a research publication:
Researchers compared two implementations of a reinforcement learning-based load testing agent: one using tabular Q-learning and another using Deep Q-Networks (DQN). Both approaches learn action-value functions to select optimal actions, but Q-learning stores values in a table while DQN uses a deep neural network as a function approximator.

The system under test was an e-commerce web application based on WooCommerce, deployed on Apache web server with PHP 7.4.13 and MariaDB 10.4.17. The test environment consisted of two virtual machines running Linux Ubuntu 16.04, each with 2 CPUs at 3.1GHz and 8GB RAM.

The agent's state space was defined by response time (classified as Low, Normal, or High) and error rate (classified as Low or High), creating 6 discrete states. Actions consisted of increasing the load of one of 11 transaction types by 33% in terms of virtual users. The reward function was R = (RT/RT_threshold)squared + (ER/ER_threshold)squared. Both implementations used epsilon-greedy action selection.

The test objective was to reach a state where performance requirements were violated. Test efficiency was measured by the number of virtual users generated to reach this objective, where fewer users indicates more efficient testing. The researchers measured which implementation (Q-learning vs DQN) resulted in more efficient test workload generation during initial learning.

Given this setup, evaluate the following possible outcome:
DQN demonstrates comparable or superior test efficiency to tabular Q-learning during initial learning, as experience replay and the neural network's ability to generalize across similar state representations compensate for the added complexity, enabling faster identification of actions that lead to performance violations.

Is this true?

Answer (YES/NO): YES